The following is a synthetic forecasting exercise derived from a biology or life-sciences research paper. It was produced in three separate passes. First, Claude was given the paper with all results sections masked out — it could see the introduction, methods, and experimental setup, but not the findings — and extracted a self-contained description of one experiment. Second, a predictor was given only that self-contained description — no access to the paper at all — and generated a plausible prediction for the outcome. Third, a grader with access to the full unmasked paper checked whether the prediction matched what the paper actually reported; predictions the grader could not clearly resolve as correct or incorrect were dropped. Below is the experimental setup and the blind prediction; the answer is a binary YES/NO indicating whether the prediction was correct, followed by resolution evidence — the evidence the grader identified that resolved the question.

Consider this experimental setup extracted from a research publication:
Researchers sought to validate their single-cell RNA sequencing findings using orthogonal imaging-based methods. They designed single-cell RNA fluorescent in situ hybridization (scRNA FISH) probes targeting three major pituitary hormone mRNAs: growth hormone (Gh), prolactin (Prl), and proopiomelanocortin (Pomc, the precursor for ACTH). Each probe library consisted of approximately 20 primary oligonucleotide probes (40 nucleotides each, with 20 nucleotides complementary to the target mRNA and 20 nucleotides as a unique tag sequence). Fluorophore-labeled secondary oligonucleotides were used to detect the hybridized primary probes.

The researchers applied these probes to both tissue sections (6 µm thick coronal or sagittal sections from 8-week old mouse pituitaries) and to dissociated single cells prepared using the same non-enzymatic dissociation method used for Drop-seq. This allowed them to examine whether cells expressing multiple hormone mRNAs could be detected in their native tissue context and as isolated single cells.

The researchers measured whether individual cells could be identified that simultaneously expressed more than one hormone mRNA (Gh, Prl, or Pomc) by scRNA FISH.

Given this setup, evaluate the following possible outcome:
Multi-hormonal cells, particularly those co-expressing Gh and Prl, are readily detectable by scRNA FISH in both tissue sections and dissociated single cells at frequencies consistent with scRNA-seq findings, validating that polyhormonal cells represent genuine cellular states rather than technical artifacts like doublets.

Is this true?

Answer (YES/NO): YES